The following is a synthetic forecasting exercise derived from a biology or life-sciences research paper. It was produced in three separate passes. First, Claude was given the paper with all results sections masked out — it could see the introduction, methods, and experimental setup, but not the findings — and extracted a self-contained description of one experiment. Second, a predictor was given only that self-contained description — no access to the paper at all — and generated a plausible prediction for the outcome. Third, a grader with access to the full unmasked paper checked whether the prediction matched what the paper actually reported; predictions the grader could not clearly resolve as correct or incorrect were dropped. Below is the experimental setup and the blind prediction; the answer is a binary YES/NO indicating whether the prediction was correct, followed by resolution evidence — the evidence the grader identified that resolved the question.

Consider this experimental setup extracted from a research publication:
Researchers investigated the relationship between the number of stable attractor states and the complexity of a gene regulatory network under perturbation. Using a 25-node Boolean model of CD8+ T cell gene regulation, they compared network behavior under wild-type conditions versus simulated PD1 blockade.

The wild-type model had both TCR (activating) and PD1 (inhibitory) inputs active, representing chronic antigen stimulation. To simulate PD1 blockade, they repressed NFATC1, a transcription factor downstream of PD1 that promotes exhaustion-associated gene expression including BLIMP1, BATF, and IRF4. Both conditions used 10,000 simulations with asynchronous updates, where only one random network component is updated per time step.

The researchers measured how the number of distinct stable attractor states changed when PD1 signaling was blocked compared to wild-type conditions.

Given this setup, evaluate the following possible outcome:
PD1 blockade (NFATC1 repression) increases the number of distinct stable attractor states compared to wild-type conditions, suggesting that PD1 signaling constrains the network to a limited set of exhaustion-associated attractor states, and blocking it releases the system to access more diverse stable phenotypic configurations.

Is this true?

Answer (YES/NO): NO